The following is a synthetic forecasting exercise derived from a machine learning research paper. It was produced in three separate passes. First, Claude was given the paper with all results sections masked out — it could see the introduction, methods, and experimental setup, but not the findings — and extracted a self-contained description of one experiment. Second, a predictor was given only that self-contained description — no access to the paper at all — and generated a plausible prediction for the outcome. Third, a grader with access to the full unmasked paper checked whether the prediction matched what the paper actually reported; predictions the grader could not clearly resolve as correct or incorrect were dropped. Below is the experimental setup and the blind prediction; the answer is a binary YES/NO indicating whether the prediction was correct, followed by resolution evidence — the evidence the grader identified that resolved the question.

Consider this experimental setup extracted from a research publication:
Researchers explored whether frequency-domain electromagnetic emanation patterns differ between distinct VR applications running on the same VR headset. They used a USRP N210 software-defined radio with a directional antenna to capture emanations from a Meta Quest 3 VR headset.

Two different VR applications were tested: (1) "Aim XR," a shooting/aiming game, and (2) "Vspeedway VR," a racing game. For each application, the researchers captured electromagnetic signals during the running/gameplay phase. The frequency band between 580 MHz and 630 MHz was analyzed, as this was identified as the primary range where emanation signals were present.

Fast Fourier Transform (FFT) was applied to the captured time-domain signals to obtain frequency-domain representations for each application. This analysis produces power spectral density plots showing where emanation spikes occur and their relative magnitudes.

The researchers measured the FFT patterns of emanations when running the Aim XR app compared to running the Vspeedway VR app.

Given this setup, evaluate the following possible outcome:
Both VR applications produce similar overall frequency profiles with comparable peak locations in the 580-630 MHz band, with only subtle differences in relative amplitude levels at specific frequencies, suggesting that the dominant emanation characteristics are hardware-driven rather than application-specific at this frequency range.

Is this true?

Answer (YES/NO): NO